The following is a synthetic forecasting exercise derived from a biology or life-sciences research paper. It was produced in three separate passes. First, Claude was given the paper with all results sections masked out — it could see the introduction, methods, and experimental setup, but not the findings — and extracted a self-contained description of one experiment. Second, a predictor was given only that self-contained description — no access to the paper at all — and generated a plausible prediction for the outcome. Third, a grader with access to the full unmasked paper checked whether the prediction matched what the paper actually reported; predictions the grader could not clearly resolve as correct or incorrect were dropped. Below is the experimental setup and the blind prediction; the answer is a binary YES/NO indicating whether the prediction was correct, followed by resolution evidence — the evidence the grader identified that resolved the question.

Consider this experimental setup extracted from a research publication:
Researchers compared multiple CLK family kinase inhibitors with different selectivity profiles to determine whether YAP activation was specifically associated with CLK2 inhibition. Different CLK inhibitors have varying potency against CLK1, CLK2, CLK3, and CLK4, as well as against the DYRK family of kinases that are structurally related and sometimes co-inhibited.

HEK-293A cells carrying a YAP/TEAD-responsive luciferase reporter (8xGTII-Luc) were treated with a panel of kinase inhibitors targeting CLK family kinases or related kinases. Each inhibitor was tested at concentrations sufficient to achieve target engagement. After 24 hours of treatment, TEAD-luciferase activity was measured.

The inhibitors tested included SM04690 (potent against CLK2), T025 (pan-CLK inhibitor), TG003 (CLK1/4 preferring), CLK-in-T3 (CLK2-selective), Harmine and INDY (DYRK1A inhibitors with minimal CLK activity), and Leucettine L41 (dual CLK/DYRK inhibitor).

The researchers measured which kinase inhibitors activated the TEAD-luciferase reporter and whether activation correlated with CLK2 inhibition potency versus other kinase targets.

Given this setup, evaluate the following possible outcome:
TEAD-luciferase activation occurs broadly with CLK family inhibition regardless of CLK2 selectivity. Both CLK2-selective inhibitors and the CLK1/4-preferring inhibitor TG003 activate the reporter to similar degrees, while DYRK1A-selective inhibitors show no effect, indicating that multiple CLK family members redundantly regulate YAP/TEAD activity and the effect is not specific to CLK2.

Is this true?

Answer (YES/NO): NO